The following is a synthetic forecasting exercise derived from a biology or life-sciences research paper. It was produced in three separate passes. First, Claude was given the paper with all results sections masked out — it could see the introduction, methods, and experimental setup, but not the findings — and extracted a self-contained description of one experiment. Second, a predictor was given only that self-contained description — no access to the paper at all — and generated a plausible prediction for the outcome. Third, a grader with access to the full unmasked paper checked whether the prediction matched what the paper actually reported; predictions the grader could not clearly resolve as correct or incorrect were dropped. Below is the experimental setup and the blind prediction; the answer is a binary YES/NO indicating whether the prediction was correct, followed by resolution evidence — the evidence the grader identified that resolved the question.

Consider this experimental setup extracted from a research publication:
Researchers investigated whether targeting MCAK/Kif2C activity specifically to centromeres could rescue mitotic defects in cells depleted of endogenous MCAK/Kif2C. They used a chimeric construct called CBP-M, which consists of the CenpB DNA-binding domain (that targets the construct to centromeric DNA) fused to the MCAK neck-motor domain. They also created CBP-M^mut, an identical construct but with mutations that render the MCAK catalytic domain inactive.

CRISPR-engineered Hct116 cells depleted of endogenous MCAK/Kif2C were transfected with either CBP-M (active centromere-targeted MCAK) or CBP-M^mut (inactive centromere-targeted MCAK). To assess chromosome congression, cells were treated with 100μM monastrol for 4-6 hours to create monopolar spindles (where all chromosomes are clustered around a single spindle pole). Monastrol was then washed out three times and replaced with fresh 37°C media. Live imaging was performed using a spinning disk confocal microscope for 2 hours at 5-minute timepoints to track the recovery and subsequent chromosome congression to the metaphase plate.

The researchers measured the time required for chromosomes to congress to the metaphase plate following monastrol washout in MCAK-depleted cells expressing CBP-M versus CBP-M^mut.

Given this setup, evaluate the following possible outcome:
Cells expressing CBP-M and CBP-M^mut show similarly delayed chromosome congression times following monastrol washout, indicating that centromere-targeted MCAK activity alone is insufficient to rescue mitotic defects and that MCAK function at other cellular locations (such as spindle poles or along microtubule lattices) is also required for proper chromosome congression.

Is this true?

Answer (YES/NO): NO